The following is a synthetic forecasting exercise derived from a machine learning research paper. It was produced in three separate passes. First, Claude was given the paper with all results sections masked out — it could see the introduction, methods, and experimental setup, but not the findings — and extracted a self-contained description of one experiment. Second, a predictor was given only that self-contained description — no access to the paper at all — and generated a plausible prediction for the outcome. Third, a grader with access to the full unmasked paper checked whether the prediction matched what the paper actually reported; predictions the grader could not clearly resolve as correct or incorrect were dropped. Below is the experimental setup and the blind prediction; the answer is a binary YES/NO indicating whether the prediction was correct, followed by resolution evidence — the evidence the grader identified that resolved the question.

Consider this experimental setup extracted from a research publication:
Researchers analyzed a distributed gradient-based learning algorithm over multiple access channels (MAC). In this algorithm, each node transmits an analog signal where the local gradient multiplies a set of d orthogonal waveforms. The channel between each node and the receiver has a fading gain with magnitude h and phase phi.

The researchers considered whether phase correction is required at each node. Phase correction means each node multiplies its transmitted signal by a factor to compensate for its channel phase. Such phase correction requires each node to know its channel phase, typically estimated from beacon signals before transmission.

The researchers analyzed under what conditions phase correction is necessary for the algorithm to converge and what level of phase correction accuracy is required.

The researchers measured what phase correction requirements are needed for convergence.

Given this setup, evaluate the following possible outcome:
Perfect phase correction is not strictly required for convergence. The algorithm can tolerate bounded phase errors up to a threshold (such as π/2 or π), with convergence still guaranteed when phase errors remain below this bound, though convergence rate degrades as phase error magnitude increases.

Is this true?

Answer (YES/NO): NO